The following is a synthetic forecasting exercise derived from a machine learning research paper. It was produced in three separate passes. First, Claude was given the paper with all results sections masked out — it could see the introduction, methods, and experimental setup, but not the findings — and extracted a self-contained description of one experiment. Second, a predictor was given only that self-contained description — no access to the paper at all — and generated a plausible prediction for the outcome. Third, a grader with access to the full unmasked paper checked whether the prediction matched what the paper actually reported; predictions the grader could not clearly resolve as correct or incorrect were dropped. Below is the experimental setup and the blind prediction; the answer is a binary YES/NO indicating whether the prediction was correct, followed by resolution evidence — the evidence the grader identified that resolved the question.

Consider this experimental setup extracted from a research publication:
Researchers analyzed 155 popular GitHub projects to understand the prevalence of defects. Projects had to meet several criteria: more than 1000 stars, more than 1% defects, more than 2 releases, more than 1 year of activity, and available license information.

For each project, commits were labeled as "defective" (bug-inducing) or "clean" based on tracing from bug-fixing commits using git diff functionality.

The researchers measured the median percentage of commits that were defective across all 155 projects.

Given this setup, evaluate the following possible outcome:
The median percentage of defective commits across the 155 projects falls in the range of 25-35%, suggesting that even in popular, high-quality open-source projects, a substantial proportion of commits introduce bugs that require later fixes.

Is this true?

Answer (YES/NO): NO